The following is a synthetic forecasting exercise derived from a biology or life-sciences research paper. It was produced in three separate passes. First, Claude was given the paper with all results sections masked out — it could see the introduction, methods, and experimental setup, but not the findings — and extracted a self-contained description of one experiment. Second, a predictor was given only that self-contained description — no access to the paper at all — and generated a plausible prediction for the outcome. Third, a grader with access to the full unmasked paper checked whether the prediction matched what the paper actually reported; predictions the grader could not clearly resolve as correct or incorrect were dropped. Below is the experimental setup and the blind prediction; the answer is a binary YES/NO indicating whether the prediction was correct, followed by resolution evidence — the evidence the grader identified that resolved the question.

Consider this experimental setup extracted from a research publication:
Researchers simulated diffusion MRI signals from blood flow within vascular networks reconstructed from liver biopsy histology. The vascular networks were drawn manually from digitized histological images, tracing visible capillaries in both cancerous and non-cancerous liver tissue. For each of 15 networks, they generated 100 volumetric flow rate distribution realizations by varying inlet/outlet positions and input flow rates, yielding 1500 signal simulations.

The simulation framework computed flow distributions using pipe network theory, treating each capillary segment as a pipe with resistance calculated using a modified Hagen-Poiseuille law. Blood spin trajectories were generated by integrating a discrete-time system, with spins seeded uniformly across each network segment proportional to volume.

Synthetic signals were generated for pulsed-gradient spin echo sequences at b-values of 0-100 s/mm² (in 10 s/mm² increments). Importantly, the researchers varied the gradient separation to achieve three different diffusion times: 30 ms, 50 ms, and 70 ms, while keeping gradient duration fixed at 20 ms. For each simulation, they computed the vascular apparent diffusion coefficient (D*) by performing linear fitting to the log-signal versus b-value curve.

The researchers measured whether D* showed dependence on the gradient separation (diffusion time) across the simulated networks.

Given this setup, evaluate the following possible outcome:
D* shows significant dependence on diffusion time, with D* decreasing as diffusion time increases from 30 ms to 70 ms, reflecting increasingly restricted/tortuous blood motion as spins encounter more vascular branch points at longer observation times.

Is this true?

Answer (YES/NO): NO